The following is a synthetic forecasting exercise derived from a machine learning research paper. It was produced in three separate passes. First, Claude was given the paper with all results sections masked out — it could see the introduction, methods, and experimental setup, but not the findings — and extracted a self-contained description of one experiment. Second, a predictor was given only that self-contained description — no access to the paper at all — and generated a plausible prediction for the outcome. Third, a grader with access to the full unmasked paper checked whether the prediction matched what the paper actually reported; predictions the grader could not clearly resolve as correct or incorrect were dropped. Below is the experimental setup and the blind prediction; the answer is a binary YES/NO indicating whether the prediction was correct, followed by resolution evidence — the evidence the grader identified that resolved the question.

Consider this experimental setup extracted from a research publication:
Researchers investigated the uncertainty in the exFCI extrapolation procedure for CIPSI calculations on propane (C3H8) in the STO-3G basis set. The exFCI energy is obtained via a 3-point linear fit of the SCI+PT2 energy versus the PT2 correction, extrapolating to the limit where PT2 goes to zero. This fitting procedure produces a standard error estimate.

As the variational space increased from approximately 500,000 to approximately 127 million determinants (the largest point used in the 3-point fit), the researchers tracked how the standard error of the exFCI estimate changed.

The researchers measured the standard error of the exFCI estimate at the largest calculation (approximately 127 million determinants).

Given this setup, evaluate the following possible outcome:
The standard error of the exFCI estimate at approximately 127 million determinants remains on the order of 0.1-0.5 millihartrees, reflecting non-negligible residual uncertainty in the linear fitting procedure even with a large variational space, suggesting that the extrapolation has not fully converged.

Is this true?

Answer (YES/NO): NO